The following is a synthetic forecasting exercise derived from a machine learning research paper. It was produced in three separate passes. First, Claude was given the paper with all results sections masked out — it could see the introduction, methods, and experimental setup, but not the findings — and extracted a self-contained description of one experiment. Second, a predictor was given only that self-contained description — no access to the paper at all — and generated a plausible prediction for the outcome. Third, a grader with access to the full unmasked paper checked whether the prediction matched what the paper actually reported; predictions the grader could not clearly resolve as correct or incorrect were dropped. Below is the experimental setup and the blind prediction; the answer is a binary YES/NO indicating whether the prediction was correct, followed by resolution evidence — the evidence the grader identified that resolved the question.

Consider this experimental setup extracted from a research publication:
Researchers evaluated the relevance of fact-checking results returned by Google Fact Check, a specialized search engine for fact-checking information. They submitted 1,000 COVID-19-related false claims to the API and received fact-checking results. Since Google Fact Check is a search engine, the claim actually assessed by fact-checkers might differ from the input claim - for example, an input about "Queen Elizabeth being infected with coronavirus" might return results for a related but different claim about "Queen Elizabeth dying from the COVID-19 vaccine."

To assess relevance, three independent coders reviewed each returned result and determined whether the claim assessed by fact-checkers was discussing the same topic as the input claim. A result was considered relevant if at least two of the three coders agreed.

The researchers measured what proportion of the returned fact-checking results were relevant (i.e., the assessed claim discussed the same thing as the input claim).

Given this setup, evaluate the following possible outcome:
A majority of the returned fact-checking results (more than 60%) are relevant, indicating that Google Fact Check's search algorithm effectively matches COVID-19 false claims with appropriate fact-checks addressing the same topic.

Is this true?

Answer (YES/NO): YES